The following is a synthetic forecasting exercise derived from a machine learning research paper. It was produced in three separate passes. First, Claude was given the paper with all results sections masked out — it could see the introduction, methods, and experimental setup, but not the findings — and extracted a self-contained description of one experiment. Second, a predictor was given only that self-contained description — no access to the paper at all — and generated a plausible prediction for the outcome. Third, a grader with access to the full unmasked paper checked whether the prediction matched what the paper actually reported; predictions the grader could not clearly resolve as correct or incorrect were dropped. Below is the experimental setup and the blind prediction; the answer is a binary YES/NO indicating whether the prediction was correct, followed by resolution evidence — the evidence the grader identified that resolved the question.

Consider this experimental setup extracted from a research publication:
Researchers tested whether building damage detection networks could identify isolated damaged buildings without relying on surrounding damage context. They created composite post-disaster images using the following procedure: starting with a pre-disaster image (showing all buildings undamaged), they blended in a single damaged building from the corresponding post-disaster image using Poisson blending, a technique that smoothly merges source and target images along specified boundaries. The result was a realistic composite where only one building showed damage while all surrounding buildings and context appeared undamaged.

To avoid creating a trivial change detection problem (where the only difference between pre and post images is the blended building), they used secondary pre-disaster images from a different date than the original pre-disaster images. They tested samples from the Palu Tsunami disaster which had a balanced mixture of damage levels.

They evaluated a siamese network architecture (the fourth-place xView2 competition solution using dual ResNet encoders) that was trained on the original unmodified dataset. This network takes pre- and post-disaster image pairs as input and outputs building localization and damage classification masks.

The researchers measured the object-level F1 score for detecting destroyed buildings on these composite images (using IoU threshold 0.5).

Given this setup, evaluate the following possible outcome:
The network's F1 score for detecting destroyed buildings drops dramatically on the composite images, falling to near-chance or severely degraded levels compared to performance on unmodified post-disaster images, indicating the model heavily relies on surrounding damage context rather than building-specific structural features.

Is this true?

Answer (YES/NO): YES